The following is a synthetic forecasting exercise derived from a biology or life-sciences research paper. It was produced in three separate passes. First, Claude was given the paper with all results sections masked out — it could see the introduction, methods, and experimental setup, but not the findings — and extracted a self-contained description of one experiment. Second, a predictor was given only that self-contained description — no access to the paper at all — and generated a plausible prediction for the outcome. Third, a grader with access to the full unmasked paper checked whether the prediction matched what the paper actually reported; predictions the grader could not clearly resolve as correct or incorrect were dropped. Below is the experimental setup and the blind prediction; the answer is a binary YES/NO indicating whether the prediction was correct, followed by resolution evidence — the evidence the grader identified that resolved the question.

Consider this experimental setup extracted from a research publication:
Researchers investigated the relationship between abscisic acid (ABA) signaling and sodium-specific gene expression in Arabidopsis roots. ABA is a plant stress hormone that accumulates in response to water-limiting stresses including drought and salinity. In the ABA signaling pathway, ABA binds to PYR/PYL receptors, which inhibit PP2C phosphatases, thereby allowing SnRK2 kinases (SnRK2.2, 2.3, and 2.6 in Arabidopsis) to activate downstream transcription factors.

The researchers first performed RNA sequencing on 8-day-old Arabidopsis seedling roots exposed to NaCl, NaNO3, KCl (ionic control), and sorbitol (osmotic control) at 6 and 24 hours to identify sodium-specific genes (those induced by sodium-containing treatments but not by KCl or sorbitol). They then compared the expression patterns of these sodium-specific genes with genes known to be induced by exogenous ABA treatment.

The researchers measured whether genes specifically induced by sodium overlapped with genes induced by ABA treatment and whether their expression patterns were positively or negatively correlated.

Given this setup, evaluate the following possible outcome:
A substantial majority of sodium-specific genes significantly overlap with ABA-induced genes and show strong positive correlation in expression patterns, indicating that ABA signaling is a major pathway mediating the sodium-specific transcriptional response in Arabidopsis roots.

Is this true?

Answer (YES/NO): NO